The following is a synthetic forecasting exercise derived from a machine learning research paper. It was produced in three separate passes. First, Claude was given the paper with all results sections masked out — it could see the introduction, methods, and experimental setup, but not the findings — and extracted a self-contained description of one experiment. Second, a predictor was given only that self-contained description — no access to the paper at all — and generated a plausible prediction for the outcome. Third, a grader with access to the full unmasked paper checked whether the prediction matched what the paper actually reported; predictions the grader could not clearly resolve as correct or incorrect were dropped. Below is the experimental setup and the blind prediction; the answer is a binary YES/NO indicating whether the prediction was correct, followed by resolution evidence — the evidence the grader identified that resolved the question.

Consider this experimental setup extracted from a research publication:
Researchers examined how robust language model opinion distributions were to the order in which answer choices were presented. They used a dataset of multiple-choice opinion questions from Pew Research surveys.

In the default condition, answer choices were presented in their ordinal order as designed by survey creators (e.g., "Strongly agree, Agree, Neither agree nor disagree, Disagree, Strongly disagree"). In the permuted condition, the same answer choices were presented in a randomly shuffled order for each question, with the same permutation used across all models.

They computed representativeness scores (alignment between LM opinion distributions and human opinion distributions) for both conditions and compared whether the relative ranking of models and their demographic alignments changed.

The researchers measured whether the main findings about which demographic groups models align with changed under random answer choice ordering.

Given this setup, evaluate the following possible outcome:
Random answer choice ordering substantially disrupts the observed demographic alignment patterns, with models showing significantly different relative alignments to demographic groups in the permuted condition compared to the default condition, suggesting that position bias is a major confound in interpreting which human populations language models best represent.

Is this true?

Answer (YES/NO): NO